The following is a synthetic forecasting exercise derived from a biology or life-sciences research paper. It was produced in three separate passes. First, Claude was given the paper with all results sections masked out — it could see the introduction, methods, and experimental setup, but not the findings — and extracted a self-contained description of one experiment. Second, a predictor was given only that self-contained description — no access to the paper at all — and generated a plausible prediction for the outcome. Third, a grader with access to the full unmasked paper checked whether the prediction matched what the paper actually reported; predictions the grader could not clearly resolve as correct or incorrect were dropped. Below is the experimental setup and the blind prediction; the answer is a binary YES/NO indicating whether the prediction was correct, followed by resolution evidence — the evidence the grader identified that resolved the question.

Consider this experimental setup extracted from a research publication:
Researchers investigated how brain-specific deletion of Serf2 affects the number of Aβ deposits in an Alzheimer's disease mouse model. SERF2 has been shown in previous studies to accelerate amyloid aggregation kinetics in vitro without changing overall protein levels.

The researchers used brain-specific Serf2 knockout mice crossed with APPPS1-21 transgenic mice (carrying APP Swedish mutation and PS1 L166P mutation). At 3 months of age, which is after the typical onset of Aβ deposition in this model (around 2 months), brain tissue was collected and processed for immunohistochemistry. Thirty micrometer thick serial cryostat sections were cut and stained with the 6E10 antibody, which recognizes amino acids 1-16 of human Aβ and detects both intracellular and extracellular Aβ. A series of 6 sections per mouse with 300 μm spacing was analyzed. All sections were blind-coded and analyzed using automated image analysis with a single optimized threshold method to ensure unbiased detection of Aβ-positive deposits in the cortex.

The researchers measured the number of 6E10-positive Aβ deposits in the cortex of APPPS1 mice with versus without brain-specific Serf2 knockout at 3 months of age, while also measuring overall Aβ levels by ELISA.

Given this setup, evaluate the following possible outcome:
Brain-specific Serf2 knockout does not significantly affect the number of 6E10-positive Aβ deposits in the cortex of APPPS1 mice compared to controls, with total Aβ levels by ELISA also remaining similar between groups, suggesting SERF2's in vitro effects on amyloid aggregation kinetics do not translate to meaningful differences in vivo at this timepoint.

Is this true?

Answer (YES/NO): NO